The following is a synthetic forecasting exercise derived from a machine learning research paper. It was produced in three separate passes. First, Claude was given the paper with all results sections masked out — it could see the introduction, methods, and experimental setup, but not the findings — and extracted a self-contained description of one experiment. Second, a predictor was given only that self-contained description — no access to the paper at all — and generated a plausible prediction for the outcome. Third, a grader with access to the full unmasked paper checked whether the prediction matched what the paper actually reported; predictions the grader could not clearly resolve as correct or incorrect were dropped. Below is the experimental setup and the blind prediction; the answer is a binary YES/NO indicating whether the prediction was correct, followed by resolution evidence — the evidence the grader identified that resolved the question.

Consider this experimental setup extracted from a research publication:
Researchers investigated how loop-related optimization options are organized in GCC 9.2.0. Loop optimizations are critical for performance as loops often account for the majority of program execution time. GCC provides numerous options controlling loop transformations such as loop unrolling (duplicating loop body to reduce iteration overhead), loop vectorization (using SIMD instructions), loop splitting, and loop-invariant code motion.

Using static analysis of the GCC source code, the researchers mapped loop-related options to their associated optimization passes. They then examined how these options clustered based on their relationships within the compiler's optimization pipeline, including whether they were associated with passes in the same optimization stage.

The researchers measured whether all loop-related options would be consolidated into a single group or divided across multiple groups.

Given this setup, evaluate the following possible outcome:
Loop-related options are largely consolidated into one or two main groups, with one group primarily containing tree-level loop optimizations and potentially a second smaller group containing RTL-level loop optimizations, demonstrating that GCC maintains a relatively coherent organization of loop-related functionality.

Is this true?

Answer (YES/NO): NO